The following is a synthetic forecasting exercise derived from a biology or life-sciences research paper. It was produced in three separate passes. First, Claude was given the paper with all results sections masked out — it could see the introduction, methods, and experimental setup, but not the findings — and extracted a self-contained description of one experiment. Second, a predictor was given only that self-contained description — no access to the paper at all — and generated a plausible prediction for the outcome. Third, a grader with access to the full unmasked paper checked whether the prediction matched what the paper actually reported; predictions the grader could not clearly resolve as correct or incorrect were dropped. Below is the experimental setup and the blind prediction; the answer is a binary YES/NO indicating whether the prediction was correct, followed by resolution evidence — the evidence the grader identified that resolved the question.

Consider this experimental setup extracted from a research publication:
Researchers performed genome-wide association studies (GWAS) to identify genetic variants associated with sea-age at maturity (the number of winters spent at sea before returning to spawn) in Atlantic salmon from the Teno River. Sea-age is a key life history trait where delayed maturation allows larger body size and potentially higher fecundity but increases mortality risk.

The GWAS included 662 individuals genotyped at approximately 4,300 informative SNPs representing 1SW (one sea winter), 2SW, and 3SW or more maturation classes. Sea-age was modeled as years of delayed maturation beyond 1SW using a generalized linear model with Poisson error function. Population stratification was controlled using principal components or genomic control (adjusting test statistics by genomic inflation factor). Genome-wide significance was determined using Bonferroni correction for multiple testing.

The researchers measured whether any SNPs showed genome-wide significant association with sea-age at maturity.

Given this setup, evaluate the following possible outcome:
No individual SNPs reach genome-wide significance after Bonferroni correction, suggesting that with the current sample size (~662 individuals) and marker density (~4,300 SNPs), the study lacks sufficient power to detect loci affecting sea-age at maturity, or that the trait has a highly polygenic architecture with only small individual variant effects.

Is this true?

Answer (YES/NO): YES